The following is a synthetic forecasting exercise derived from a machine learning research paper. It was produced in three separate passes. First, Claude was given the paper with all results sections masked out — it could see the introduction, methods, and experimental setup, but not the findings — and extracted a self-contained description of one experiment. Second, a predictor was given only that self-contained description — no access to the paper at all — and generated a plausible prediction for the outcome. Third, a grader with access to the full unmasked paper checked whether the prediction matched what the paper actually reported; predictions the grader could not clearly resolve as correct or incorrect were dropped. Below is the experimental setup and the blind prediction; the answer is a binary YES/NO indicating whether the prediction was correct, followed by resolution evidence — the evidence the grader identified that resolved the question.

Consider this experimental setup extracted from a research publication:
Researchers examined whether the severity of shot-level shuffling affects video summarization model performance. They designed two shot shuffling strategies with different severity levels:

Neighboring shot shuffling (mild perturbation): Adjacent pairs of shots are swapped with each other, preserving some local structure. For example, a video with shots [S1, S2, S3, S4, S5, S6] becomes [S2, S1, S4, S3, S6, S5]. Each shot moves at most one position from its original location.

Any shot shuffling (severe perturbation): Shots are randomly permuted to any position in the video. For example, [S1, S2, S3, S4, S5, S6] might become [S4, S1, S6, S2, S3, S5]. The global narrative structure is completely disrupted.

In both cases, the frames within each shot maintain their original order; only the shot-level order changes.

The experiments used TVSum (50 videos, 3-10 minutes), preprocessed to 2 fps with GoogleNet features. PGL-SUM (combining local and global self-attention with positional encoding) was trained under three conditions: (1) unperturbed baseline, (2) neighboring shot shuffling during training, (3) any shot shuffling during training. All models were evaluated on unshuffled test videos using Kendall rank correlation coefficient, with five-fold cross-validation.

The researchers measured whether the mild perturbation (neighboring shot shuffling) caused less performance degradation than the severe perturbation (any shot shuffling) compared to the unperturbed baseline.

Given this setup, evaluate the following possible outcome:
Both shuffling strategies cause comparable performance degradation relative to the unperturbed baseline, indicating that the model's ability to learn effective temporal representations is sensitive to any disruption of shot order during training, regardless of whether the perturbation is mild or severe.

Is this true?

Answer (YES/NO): NO